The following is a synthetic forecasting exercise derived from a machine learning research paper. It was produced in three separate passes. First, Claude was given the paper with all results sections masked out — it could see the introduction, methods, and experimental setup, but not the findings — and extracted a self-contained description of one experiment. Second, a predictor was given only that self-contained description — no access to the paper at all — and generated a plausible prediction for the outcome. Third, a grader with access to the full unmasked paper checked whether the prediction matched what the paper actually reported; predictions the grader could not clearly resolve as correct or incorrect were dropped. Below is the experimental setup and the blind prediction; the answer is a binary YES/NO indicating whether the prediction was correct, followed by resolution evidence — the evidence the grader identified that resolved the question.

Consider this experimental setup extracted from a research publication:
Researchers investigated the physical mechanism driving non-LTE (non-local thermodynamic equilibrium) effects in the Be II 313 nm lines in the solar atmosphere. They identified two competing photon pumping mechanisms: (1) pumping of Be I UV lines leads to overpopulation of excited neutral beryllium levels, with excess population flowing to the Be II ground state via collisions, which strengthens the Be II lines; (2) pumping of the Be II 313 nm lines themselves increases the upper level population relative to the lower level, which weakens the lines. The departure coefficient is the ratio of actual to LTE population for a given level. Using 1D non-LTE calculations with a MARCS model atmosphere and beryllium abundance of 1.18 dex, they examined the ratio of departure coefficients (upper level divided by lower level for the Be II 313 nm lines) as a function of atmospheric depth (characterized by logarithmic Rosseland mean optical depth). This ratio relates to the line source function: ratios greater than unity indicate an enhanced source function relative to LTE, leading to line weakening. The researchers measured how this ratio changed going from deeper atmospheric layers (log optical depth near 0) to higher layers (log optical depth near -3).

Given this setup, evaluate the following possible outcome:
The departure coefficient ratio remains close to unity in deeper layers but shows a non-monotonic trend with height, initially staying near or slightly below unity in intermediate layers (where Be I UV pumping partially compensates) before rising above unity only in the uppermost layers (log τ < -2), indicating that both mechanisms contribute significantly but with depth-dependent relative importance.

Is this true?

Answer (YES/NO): NO